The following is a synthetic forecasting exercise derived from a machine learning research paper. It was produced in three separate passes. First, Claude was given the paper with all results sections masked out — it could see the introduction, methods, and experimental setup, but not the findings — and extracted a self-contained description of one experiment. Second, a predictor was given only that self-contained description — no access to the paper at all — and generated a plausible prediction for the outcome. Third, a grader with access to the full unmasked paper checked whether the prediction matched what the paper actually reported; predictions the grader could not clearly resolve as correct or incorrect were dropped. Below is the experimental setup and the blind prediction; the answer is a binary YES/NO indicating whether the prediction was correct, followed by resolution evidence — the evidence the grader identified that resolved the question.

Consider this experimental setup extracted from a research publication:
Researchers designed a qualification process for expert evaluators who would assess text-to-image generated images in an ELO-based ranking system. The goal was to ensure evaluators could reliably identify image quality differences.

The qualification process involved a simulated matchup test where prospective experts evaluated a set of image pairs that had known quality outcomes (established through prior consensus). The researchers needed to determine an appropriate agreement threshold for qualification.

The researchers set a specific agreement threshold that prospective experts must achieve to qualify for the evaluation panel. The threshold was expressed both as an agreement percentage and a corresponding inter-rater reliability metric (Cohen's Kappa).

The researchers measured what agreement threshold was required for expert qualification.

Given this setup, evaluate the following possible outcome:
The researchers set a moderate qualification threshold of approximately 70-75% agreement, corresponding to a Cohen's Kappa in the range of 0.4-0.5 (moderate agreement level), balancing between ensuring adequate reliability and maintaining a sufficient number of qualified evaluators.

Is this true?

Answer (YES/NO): NO